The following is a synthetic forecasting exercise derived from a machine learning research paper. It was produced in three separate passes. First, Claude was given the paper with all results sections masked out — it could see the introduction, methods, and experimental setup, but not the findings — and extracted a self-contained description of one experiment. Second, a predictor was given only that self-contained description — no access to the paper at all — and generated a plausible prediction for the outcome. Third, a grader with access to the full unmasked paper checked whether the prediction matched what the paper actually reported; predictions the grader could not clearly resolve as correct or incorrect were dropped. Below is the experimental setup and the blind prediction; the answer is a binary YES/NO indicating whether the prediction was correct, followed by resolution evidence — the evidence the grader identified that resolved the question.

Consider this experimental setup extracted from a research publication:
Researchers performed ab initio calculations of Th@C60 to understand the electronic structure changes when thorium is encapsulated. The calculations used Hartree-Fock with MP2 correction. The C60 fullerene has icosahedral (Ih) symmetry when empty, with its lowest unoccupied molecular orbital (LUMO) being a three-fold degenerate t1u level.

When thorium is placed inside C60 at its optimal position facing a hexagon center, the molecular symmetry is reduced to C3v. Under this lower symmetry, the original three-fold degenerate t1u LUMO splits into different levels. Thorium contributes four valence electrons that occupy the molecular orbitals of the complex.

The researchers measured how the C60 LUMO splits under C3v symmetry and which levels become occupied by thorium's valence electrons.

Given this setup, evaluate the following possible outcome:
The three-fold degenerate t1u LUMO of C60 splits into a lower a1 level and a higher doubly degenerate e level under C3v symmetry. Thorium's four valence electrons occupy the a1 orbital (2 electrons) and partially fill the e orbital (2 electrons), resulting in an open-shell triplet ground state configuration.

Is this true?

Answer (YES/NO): NO